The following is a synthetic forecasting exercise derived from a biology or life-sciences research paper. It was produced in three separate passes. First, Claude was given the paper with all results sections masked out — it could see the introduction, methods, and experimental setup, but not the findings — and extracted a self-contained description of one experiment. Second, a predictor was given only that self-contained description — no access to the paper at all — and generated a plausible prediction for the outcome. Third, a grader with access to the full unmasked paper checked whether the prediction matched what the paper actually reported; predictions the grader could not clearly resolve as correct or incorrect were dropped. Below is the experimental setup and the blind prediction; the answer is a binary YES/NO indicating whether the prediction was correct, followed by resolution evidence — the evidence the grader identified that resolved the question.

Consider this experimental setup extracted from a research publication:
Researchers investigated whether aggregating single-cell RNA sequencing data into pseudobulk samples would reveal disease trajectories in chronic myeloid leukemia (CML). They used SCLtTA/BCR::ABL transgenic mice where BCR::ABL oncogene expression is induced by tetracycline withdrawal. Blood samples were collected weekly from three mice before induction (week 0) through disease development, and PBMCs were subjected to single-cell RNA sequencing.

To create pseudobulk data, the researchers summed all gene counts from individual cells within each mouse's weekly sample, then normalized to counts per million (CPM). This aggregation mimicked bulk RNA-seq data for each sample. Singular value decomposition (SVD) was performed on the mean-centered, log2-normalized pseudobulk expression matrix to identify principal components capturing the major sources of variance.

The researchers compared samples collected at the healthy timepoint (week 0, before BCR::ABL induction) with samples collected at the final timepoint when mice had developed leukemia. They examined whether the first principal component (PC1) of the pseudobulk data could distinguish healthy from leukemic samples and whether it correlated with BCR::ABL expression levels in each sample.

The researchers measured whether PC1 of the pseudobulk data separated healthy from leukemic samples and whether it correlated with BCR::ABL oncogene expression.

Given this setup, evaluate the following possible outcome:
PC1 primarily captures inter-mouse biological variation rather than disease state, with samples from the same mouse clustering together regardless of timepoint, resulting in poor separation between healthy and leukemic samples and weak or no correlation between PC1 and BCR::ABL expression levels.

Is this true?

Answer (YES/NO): NO